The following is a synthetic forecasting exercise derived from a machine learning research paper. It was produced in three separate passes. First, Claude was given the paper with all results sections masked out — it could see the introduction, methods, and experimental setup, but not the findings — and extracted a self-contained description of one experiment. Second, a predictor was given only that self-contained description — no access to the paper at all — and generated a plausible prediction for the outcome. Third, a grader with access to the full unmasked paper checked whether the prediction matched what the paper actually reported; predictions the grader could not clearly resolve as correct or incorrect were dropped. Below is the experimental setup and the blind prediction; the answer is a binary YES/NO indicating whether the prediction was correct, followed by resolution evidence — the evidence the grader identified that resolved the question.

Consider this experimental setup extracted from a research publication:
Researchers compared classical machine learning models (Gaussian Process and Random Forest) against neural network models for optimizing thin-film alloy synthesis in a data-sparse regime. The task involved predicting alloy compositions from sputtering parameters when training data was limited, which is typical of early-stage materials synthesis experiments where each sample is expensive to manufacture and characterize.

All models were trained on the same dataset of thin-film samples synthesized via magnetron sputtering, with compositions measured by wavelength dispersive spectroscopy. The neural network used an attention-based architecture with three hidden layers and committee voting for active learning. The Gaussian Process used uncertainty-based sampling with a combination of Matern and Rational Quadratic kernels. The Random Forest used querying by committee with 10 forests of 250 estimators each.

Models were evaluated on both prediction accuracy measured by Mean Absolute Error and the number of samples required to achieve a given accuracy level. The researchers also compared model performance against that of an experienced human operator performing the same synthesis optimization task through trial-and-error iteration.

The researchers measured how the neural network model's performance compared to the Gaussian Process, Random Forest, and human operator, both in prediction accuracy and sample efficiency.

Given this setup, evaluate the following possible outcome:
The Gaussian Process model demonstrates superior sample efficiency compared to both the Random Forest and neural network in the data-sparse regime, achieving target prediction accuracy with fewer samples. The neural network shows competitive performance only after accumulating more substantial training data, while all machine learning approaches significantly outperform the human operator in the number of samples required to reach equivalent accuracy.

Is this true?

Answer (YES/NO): NO